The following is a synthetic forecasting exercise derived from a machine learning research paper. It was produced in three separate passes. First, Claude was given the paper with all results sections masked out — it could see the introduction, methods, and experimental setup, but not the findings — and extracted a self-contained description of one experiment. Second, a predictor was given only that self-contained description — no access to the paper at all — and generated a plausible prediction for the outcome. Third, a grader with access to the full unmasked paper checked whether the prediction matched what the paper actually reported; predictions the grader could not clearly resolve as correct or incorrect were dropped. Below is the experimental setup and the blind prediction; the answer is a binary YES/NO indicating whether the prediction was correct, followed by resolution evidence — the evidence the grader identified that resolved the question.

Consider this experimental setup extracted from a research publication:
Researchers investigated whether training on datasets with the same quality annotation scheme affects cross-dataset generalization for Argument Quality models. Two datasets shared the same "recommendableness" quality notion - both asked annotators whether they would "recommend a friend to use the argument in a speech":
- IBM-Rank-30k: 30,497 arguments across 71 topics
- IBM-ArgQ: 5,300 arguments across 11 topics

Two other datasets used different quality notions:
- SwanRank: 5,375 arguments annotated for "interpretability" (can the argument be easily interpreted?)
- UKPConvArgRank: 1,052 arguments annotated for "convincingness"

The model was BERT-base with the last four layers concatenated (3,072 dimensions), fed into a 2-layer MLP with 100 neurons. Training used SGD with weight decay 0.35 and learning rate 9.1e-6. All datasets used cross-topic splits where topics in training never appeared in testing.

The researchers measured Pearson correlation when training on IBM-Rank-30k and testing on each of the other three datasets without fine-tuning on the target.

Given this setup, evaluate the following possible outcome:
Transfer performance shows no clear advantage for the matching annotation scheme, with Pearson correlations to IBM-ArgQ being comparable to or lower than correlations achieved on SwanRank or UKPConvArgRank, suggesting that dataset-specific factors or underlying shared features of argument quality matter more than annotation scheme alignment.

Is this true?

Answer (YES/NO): NO